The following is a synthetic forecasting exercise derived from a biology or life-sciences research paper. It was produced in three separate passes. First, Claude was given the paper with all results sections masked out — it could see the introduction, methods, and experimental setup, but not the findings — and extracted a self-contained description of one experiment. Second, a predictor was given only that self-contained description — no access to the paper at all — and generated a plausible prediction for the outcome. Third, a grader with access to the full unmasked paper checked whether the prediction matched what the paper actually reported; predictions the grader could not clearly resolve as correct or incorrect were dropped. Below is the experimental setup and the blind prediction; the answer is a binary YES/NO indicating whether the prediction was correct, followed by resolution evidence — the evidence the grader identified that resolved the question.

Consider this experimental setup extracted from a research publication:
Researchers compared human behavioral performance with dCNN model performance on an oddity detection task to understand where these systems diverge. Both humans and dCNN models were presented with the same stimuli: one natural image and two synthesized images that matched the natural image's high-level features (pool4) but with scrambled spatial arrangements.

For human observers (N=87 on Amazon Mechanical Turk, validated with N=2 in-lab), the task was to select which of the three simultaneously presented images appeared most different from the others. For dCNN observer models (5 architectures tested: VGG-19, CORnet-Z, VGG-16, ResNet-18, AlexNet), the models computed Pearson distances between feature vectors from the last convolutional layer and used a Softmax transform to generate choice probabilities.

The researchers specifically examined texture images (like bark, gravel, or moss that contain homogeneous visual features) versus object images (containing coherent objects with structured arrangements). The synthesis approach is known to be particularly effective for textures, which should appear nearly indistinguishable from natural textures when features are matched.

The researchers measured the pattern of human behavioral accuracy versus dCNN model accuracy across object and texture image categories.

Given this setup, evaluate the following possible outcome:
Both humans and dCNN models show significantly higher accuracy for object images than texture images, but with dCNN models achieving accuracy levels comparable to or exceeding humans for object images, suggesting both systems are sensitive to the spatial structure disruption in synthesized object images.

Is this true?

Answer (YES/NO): NO